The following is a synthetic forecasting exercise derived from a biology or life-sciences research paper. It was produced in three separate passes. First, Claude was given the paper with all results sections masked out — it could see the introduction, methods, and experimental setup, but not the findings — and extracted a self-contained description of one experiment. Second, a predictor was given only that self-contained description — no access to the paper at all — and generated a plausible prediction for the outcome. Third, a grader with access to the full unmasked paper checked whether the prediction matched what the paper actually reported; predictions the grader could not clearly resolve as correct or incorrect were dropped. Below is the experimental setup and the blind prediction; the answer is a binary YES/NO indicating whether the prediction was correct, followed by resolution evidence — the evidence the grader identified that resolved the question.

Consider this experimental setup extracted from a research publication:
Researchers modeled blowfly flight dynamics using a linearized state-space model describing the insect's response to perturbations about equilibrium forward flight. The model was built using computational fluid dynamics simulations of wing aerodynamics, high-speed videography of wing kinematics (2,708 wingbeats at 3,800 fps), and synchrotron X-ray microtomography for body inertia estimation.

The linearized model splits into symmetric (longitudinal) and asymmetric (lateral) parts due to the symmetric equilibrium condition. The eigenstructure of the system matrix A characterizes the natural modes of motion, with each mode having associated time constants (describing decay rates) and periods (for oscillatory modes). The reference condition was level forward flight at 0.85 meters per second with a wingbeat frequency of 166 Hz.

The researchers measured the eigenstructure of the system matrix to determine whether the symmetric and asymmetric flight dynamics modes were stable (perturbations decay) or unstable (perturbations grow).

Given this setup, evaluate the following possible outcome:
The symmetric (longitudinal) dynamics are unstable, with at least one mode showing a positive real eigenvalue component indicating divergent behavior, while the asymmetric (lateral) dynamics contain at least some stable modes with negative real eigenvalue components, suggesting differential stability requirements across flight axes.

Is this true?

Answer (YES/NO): NO